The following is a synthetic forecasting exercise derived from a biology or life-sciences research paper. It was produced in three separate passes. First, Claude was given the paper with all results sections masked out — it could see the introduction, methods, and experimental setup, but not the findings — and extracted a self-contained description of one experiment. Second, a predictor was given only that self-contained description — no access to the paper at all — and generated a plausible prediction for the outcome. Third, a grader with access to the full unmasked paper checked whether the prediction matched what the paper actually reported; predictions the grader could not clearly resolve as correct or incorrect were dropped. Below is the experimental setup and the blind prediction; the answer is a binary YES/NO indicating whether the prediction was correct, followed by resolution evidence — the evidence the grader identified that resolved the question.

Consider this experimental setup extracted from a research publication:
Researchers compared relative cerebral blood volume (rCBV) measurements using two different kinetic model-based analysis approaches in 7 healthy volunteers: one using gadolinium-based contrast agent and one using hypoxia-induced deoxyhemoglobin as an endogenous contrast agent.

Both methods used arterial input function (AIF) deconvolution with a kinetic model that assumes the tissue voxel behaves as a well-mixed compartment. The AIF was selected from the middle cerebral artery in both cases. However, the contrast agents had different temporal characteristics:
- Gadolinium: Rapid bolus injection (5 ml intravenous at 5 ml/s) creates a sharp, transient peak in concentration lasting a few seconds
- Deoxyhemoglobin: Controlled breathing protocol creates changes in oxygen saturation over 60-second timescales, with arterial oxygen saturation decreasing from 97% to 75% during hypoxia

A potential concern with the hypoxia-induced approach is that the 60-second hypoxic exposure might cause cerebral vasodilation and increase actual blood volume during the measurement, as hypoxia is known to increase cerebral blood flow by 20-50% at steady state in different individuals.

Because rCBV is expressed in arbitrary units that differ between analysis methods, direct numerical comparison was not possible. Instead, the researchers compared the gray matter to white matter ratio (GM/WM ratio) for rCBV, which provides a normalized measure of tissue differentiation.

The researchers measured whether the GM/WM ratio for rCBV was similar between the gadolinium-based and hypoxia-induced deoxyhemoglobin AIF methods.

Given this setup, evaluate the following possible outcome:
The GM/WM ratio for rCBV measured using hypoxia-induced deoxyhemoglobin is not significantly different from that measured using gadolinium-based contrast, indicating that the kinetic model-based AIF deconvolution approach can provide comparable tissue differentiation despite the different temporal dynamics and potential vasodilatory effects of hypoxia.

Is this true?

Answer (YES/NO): YES